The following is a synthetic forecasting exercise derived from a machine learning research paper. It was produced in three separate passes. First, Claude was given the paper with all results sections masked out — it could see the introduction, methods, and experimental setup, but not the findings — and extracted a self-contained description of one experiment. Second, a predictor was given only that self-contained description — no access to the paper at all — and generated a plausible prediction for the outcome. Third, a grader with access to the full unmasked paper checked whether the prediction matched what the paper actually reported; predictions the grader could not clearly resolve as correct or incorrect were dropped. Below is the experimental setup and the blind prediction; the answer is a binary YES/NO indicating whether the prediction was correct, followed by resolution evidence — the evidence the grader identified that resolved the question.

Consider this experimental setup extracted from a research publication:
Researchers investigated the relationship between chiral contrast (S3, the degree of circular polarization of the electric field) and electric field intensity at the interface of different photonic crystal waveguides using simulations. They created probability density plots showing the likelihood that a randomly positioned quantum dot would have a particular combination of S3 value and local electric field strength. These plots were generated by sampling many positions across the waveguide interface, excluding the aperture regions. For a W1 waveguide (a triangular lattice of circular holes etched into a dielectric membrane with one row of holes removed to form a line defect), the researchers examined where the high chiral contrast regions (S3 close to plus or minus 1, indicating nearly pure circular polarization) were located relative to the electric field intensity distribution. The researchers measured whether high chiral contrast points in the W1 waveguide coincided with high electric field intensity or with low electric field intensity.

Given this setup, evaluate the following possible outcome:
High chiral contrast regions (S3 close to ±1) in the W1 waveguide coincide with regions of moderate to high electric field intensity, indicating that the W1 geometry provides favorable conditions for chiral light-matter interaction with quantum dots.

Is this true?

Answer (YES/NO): NO